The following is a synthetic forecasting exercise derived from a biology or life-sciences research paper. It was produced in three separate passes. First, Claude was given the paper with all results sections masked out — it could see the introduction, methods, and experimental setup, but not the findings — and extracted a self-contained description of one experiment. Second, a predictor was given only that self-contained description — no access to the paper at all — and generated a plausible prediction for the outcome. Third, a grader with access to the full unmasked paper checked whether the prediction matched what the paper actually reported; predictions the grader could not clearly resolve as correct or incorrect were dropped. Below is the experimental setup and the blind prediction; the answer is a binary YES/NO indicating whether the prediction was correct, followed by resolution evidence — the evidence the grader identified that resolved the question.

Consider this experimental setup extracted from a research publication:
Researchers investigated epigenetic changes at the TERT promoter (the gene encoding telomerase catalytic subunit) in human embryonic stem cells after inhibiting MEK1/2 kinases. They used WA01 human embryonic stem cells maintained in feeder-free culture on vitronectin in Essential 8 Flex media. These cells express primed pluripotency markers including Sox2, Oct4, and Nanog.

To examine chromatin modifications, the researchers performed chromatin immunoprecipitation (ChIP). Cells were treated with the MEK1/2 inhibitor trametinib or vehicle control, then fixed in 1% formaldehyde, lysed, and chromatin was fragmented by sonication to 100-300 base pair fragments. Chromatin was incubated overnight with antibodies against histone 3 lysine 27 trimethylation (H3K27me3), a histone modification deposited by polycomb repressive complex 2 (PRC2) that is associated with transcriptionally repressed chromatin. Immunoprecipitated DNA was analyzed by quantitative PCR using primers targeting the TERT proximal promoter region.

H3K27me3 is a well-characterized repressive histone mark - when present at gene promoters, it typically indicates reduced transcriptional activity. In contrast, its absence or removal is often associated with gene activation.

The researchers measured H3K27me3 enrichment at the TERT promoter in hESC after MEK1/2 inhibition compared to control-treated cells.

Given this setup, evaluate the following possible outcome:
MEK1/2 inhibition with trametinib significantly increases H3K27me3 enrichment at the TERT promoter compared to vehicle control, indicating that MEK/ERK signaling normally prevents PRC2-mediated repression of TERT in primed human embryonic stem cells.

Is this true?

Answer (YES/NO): YES